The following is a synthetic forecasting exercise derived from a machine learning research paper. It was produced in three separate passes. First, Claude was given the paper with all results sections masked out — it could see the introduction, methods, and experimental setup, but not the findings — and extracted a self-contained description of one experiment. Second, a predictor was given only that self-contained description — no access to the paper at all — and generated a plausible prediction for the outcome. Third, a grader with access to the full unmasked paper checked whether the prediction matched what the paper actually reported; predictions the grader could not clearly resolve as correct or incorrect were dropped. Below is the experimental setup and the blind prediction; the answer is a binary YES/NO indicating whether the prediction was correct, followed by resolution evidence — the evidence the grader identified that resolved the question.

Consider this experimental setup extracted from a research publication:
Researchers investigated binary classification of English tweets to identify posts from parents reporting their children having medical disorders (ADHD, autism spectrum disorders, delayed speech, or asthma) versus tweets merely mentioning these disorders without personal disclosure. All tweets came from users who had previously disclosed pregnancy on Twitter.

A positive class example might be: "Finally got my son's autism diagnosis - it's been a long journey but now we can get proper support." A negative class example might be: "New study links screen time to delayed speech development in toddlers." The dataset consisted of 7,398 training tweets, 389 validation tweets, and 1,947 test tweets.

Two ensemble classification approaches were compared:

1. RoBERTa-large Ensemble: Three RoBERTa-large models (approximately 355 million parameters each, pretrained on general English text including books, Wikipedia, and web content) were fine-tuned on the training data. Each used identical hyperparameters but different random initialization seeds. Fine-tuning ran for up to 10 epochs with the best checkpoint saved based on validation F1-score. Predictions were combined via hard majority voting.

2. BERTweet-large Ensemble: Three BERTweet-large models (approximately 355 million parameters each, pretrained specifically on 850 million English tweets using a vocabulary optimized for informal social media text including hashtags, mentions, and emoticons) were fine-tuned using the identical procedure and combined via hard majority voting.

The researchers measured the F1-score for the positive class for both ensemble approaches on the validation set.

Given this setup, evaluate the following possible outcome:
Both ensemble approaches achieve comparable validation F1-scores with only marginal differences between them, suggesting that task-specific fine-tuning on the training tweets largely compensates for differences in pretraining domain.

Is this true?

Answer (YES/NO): YES